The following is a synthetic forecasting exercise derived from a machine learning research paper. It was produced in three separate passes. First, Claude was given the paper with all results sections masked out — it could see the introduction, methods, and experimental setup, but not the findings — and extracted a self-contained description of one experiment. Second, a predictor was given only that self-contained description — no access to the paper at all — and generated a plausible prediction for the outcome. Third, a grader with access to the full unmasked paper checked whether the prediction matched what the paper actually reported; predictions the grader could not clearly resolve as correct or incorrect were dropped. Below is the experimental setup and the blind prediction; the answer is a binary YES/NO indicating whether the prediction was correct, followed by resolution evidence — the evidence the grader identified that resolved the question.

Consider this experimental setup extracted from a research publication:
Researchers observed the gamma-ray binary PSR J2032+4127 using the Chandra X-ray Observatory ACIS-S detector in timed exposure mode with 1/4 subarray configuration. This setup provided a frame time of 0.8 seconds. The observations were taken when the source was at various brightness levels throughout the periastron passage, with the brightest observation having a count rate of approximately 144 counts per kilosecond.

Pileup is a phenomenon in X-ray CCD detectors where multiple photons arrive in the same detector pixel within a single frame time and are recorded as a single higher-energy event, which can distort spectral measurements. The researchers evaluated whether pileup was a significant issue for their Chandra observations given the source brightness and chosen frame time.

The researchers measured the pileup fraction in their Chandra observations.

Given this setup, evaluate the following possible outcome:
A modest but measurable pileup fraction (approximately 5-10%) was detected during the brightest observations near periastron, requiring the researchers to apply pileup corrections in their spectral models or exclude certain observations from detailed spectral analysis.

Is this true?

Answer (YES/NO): NO